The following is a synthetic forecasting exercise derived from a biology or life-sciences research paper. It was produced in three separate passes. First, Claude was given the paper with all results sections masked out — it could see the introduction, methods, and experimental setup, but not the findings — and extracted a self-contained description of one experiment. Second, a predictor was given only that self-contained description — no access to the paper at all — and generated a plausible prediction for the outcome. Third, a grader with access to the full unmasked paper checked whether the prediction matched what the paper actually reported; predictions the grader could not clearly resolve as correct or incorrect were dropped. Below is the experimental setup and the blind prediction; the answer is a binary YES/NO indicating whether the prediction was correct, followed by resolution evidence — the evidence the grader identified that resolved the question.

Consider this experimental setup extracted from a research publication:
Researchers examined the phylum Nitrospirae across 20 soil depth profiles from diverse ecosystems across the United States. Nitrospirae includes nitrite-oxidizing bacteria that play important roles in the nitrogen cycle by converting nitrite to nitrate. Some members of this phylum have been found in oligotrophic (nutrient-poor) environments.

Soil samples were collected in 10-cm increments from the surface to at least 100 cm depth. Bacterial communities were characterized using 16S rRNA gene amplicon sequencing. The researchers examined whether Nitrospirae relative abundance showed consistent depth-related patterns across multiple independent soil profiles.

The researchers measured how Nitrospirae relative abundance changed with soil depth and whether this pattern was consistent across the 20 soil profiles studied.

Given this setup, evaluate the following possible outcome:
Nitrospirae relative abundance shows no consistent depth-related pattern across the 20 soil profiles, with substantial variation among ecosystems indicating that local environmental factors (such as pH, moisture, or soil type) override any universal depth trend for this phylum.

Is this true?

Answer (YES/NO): NO